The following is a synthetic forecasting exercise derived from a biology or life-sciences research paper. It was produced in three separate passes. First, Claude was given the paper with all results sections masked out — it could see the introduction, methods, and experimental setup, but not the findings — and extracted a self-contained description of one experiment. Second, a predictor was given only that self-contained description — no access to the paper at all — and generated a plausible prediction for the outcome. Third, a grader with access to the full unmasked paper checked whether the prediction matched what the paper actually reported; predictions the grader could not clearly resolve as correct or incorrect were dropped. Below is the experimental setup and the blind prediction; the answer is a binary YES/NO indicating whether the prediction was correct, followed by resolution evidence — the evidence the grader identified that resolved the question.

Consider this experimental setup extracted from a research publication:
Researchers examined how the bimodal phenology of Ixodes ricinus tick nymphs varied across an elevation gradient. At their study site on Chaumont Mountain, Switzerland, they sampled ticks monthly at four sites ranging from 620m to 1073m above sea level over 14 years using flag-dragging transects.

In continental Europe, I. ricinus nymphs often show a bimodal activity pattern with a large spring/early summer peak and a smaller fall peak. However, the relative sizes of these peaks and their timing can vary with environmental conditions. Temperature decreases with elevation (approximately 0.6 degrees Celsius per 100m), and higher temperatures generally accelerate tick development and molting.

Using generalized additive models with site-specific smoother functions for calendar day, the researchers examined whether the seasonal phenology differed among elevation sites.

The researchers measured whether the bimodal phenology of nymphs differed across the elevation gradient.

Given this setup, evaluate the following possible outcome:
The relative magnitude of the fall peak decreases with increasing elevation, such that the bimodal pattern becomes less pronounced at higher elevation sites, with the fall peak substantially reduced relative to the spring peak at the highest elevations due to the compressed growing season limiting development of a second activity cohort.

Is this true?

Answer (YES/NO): NO